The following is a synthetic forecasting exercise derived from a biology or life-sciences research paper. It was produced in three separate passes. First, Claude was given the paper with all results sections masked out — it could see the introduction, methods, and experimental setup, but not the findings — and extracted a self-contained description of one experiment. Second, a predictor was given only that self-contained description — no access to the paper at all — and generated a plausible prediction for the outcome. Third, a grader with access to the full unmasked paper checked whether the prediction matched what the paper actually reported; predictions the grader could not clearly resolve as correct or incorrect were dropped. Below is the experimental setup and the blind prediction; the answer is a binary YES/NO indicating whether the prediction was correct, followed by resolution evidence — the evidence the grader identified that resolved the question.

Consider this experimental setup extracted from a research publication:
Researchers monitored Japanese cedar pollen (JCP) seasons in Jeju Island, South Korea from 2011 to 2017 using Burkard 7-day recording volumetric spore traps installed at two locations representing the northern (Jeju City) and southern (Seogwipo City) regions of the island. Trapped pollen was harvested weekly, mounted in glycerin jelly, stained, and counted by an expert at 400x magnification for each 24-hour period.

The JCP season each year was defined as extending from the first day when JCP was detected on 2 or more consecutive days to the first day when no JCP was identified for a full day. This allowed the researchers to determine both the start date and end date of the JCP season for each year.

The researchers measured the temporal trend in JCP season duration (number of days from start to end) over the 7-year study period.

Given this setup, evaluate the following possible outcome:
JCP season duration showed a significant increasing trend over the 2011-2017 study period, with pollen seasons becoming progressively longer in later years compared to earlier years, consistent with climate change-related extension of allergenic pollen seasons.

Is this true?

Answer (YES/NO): NO